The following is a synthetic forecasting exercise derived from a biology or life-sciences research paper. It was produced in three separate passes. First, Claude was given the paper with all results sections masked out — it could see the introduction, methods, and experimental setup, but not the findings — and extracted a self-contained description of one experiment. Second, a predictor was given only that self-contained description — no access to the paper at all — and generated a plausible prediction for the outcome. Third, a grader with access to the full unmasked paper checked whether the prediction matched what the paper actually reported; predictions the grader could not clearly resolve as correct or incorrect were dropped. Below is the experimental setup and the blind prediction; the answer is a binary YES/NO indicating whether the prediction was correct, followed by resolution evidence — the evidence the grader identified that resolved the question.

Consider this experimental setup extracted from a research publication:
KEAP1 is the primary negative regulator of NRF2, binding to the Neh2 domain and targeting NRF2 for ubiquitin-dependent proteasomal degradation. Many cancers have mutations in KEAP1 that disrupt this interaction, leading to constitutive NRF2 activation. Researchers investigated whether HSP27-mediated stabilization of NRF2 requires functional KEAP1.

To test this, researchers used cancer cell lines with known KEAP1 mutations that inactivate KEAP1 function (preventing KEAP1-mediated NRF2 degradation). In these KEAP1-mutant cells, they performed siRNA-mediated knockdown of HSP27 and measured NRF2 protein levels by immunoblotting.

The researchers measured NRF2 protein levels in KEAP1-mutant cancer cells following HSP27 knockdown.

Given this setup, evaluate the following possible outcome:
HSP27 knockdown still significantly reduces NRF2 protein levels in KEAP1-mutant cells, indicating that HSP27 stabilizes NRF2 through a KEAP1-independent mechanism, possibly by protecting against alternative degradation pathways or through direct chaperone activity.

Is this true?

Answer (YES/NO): YES